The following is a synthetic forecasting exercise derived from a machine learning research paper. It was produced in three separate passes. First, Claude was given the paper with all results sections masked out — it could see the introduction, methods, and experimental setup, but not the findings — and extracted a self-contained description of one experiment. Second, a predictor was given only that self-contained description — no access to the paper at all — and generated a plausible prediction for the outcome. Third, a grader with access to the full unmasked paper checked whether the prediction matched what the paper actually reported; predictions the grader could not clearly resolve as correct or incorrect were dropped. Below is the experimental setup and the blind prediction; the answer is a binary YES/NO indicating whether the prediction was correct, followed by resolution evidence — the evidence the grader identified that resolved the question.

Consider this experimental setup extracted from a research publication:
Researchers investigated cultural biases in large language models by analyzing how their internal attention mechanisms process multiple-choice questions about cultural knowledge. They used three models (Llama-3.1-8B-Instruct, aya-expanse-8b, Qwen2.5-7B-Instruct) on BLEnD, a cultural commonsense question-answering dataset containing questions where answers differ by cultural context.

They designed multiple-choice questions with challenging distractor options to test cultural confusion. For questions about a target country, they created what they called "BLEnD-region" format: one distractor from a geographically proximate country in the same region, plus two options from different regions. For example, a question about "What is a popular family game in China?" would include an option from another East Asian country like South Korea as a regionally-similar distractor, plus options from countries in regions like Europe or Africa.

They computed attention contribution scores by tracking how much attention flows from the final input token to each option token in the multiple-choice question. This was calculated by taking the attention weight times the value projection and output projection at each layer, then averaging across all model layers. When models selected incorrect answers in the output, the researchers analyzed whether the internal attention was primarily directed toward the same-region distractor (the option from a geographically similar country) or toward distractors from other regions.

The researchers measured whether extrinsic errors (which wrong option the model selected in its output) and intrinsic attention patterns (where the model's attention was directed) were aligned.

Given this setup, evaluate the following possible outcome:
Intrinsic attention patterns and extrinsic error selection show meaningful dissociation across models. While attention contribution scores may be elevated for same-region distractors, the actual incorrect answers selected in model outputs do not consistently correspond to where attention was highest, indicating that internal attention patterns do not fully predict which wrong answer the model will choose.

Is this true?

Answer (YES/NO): NO